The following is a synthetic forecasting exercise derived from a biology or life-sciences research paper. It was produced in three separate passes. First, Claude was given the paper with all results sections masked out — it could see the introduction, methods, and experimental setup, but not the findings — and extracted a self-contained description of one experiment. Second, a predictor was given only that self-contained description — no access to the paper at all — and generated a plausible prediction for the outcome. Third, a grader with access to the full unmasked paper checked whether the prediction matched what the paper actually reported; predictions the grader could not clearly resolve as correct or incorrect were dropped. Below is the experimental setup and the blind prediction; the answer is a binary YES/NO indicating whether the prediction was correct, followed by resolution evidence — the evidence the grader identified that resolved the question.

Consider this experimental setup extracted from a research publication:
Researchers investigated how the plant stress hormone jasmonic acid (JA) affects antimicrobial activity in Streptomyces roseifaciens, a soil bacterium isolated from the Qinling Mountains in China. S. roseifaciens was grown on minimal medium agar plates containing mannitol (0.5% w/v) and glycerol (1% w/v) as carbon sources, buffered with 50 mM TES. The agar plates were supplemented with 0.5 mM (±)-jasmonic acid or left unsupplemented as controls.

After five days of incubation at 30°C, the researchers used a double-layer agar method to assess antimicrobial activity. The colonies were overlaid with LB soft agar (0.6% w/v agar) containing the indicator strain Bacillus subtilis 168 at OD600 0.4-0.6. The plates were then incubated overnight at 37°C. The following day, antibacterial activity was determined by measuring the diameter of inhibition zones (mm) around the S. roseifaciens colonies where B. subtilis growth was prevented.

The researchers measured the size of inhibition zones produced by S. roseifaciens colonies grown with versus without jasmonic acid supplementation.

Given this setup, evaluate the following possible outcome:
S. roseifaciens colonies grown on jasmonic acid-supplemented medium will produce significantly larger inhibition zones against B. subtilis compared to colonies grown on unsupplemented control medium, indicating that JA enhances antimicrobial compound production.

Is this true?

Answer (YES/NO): YES